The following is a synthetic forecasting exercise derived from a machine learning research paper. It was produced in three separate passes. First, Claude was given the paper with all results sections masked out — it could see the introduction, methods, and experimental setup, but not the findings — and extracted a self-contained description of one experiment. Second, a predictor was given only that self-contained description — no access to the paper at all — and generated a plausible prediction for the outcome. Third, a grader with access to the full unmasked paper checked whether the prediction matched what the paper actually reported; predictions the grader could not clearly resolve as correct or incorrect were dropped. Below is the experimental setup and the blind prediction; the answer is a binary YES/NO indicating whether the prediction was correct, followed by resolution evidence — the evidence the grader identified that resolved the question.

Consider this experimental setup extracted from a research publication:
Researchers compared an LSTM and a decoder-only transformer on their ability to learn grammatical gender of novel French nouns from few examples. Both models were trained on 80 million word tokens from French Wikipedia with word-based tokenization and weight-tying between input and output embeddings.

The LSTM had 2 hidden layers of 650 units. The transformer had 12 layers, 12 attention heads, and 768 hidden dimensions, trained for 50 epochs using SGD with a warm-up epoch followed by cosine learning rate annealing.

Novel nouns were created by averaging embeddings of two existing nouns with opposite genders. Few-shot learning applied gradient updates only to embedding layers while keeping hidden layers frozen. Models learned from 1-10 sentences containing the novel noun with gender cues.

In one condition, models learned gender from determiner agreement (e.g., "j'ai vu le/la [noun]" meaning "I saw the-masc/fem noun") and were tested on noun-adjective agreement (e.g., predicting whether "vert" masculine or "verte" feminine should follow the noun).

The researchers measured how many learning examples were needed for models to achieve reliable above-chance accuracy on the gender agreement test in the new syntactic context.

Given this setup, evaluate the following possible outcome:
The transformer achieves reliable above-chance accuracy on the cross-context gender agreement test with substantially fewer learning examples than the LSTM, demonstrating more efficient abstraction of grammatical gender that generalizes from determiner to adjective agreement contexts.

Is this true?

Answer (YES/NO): NO